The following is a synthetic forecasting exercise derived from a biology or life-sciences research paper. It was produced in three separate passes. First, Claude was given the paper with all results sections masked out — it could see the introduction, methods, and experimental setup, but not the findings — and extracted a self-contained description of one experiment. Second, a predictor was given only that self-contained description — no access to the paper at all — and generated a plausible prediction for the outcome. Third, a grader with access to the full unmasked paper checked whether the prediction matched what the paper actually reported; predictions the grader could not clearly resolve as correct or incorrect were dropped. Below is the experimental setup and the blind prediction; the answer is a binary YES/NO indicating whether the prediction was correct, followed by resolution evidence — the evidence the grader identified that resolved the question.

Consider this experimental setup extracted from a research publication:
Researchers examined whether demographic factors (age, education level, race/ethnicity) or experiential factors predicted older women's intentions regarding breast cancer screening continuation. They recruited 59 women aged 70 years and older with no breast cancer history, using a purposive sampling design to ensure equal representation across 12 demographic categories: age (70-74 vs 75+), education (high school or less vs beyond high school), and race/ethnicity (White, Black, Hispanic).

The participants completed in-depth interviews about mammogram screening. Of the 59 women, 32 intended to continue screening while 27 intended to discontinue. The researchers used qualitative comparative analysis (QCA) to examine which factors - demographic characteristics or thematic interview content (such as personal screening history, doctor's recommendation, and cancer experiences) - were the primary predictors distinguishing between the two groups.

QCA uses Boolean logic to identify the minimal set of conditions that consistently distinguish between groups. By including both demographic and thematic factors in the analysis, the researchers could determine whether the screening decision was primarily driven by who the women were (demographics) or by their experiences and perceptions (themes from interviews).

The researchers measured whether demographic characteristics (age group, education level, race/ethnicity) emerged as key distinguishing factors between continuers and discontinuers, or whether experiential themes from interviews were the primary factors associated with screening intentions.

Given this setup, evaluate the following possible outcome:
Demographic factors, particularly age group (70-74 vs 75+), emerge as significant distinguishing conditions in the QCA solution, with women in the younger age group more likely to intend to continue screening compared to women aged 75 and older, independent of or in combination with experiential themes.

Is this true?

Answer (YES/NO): NO